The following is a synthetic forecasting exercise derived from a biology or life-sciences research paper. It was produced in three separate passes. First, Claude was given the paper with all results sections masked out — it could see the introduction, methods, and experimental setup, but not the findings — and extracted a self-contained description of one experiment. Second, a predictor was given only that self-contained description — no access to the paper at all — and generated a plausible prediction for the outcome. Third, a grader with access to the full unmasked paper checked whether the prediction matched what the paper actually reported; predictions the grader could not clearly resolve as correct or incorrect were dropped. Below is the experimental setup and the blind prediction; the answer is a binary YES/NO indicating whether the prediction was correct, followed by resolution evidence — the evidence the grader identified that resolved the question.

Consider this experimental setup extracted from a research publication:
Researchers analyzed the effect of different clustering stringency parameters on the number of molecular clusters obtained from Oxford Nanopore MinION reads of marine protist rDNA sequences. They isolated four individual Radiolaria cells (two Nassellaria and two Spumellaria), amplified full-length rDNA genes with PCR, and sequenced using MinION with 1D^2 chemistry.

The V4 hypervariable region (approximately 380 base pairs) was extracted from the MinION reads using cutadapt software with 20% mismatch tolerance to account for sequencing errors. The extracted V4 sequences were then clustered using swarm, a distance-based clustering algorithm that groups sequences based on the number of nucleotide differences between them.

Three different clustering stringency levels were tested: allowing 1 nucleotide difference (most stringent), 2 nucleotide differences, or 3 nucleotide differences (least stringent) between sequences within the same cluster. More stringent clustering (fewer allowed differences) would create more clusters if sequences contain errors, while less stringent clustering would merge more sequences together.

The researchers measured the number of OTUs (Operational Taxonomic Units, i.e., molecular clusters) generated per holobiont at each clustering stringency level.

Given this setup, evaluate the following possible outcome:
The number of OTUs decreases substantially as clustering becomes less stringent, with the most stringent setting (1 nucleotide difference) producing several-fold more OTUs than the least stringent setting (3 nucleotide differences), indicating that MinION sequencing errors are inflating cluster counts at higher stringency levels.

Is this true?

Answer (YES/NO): NO